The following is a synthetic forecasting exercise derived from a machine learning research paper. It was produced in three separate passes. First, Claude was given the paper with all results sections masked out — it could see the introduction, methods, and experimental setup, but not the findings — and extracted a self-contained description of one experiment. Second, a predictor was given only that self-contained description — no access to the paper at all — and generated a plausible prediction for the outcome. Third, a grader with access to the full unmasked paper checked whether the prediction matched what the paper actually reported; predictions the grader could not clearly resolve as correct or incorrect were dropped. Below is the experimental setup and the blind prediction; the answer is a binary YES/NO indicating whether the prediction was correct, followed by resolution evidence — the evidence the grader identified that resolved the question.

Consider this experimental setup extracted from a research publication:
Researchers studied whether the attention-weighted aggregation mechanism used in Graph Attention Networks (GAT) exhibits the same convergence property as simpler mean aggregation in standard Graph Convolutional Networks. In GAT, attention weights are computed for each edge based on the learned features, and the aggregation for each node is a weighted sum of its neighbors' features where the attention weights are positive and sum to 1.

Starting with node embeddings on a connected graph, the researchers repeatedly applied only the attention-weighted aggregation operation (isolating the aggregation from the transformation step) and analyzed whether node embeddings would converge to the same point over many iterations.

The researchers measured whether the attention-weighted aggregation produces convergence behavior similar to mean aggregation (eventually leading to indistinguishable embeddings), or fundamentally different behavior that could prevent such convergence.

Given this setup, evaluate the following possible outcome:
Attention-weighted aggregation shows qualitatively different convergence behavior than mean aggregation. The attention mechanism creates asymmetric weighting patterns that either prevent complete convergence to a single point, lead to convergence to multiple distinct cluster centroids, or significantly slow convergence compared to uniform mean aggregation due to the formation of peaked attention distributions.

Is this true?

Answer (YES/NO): NO